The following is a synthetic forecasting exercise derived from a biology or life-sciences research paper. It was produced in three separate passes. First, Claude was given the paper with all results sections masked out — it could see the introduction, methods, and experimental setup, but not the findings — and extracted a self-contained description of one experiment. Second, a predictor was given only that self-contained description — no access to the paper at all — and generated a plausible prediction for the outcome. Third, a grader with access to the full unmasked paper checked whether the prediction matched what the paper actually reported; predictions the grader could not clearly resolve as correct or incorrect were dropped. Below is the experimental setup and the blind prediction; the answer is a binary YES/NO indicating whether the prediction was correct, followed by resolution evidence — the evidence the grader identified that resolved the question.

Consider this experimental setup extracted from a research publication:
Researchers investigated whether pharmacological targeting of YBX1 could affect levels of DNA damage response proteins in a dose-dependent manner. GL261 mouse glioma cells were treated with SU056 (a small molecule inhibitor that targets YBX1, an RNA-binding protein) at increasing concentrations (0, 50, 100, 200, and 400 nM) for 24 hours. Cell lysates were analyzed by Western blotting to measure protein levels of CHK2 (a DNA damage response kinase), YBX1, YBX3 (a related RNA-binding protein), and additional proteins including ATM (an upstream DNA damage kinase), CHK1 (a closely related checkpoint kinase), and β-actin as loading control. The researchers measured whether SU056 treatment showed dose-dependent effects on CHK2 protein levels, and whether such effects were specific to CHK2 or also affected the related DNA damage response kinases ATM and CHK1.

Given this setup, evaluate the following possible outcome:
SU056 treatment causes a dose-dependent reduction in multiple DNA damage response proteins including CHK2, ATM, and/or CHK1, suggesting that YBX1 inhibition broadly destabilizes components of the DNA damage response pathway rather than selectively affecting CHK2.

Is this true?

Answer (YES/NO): NO